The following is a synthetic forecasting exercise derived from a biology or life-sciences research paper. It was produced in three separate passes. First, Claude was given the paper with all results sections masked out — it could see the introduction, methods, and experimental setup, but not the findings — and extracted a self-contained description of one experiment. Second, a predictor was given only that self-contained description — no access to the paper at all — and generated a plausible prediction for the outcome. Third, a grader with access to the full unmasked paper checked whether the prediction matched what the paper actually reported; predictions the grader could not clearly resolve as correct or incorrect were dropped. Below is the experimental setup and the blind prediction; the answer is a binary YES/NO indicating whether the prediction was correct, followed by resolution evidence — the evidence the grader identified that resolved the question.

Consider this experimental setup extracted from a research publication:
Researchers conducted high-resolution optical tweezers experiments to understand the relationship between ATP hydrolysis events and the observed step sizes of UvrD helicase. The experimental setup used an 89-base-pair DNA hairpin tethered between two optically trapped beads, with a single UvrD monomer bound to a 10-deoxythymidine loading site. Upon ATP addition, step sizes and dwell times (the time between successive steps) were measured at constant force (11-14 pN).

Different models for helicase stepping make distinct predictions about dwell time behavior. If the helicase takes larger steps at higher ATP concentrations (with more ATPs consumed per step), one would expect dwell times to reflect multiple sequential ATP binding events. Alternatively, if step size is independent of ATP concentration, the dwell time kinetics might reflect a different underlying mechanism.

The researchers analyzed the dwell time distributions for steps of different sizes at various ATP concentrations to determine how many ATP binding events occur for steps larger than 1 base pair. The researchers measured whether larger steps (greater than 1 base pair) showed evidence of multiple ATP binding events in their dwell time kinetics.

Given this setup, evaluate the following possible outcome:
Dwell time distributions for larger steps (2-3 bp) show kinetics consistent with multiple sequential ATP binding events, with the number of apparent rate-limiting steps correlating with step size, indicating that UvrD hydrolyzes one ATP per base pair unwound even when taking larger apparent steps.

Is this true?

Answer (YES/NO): YES